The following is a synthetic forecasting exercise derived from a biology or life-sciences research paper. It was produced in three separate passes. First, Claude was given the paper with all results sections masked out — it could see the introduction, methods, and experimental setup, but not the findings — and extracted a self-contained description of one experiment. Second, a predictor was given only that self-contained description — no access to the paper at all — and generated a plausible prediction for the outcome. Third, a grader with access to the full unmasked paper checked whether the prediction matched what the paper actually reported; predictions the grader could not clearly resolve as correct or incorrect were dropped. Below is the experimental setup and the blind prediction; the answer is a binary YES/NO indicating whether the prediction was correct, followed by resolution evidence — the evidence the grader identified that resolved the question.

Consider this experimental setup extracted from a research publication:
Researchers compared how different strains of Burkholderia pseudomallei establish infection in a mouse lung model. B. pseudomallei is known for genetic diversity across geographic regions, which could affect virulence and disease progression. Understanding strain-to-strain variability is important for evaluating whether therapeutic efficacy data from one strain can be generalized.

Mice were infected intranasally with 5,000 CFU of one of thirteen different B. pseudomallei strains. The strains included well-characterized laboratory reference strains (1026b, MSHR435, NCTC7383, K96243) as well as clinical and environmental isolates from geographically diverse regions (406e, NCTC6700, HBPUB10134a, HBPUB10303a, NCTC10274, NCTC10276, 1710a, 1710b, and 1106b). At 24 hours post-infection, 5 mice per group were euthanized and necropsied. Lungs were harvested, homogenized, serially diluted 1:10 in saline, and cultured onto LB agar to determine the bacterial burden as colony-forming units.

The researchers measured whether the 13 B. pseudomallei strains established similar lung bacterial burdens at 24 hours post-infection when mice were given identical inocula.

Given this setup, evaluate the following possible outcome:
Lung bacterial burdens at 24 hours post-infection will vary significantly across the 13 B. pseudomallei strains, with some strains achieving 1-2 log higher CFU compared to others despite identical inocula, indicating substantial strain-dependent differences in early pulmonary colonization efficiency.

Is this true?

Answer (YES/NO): YES